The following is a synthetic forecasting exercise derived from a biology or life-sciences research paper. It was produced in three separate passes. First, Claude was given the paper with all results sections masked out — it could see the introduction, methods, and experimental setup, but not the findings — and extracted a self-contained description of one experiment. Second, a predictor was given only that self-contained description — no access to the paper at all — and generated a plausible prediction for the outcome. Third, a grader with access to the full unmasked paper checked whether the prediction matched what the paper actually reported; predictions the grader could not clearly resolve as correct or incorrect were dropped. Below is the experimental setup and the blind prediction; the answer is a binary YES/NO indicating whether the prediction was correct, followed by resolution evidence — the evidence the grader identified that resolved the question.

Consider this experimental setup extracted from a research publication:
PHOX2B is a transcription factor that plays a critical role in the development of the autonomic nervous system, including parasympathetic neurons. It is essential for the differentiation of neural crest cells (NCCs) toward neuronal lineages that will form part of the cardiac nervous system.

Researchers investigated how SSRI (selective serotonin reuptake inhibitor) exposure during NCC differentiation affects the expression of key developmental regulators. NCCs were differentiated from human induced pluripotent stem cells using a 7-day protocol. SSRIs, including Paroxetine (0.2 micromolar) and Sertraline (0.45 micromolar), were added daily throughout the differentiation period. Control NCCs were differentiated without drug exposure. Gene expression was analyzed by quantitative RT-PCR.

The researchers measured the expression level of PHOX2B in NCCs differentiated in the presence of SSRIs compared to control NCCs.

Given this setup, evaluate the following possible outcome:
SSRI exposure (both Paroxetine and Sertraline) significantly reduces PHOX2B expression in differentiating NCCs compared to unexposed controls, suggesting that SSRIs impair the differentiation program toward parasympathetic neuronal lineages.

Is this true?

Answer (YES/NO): YES